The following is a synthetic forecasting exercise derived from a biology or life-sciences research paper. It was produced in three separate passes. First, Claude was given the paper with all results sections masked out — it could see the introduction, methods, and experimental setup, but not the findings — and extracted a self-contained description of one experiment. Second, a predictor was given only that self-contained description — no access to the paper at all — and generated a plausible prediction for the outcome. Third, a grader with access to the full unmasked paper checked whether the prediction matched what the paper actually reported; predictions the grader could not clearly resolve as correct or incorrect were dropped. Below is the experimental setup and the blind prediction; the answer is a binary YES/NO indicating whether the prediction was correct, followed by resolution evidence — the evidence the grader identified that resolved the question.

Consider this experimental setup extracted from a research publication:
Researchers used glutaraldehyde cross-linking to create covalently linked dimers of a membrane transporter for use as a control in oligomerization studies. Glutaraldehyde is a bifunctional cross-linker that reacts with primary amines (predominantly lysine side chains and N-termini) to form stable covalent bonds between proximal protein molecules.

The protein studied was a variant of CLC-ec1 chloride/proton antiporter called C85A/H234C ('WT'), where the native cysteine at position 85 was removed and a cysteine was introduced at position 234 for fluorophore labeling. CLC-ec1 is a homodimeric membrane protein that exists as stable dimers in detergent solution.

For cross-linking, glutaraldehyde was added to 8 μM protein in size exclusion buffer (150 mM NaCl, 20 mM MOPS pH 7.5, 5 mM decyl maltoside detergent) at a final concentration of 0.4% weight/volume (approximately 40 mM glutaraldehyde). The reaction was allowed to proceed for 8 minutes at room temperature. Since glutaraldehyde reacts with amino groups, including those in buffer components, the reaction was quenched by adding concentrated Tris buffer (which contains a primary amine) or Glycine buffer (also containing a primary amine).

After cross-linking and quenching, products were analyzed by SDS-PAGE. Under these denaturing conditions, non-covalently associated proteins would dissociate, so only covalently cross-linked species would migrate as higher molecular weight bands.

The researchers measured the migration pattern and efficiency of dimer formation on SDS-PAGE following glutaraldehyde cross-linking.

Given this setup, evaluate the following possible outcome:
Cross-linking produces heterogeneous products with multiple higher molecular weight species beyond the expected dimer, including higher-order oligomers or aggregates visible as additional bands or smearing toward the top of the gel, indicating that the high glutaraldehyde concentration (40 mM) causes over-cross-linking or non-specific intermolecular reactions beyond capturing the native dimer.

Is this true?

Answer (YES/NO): NO